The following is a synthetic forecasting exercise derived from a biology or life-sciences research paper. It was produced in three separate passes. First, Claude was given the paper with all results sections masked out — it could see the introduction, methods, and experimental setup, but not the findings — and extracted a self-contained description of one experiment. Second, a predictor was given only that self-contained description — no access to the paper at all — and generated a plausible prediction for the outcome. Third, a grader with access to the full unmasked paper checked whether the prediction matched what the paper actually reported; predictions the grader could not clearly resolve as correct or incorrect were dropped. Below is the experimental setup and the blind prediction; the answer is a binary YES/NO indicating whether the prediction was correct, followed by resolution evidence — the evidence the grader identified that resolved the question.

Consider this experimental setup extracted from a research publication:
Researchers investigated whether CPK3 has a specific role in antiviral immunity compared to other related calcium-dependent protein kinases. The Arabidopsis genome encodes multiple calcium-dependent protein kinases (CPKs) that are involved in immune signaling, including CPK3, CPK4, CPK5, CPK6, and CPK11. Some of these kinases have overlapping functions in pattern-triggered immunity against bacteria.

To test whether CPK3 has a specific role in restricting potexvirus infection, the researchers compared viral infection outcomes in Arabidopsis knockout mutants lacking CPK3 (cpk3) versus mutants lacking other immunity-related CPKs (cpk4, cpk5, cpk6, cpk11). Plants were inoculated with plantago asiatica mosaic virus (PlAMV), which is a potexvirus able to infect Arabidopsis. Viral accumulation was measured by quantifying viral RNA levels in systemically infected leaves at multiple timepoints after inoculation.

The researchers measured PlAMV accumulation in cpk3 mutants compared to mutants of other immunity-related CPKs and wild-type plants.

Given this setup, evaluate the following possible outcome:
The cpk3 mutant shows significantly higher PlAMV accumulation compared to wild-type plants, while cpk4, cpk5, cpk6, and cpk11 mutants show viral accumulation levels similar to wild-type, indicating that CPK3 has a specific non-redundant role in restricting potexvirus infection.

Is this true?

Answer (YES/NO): YES